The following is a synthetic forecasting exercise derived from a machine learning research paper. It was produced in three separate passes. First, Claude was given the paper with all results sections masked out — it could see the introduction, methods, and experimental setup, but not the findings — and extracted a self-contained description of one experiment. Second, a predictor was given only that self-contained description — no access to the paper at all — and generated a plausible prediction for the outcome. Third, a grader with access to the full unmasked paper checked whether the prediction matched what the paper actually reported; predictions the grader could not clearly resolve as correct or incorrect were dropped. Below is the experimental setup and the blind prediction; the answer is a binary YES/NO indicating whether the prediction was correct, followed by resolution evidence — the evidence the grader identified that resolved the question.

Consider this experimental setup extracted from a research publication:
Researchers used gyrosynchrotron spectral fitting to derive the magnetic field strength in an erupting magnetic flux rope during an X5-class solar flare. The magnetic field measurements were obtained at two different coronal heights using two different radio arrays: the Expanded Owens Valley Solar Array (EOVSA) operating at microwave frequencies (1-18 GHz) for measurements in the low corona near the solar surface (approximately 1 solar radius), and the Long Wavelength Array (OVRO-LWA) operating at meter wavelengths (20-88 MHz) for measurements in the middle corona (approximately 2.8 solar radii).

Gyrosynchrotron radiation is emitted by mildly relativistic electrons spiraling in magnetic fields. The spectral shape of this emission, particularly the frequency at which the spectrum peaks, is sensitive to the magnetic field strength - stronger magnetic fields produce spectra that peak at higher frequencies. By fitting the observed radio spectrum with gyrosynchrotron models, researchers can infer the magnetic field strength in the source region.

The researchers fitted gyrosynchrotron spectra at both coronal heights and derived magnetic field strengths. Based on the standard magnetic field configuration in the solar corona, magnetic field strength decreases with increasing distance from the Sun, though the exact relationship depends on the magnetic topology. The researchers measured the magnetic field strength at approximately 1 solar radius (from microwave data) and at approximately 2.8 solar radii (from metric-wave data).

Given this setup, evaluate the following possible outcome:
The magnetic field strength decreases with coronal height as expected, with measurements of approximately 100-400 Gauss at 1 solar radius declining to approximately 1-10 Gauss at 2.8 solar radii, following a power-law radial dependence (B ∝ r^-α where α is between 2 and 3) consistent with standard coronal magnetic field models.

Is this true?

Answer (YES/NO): NO